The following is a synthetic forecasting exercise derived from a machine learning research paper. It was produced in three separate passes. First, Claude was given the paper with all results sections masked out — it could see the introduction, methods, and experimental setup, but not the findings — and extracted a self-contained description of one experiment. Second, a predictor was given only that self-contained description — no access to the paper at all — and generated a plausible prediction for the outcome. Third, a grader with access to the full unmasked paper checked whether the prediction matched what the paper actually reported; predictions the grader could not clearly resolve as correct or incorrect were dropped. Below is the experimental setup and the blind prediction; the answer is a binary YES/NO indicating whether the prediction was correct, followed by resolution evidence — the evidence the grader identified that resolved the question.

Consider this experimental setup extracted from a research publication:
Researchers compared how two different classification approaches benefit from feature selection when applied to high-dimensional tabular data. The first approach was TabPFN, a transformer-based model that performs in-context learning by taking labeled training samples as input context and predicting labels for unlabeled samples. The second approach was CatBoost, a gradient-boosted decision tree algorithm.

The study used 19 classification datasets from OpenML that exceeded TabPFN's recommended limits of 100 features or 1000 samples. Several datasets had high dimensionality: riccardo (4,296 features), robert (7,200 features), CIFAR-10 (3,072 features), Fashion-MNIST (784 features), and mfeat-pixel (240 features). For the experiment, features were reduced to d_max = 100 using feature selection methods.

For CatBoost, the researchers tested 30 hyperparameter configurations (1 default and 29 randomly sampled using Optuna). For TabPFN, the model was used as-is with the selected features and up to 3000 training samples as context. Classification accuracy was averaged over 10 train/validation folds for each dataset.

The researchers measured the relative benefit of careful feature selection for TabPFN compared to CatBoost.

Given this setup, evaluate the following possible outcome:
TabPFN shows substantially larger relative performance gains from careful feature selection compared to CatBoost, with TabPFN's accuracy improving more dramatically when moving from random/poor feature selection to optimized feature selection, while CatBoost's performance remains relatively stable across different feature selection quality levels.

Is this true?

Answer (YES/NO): YES